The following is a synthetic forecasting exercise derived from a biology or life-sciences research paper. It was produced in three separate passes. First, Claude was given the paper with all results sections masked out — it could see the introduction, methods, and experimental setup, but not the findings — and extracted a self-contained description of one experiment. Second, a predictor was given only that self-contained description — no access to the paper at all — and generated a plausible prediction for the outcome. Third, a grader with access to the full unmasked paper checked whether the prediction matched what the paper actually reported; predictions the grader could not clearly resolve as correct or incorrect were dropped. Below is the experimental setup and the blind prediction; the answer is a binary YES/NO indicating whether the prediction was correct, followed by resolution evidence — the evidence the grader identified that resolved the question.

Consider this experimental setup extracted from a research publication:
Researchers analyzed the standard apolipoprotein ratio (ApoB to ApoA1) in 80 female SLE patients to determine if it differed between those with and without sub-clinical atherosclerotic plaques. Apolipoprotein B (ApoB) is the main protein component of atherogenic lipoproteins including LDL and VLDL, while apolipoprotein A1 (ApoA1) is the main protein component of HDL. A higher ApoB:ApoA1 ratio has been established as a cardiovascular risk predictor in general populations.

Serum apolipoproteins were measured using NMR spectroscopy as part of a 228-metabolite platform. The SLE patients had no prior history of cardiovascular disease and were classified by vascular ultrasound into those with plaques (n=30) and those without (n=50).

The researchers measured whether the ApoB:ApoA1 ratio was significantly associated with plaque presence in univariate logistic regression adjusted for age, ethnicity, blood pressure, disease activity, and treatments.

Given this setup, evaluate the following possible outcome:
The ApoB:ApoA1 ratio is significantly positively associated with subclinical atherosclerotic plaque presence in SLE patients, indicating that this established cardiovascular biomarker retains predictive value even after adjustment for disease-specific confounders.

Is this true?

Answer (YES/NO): NO